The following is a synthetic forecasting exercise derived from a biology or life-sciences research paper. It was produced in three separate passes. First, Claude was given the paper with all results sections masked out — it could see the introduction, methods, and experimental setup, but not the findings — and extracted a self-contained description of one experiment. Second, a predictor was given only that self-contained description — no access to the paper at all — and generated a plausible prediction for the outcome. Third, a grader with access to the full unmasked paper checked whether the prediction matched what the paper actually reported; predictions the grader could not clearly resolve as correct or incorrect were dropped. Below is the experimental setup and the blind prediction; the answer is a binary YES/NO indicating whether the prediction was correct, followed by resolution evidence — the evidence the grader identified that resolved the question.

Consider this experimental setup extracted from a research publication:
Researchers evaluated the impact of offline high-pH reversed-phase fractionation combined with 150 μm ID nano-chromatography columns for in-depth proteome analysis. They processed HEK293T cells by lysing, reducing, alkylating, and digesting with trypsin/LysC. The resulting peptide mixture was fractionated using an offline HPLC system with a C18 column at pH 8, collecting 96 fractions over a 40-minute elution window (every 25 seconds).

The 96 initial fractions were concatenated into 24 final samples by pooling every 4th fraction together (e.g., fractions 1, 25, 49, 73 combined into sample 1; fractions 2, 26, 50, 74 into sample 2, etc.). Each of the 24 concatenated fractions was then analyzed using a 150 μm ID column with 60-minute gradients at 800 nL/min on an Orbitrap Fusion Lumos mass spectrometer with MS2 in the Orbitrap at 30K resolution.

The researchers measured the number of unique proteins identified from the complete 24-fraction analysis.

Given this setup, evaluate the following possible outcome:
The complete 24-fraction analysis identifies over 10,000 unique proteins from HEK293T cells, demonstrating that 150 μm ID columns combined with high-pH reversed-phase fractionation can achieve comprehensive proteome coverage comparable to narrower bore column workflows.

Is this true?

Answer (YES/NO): NO